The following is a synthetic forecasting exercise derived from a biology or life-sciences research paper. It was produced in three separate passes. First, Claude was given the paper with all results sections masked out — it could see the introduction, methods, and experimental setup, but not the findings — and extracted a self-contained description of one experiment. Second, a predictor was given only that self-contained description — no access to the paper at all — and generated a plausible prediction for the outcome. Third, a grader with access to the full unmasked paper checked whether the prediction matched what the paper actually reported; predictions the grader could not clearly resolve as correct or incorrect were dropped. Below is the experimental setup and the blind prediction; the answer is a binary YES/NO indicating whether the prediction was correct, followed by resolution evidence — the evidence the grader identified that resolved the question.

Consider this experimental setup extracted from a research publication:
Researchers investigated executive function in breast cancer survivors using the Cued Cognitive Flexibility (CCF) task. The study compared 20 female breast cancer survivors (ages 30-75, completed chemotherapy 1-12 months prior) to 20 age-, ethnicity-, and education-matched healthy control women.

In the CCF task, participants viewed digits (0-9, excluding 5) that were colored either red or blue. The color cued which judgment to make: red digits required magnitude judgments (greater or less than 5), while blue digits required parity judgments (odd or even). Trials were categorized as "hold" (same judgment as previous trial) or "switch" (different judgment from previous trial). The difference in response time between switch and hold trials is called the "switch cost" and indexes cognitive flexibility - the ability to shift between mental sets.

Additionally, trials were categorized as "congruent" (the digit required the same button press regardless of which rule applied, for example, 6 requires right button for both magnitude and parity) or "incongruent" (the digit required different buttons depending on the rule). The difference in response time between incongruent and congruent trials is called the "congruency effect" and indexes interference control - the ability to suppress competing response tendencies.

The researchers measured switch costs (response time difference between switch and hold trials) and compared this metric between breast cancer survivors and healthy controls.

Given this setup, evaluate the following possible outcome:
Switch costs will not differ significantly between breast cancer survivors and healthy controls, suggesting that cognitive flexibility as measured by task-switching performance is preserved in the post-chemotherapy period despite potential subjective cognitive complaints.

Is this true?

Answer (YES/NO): YES